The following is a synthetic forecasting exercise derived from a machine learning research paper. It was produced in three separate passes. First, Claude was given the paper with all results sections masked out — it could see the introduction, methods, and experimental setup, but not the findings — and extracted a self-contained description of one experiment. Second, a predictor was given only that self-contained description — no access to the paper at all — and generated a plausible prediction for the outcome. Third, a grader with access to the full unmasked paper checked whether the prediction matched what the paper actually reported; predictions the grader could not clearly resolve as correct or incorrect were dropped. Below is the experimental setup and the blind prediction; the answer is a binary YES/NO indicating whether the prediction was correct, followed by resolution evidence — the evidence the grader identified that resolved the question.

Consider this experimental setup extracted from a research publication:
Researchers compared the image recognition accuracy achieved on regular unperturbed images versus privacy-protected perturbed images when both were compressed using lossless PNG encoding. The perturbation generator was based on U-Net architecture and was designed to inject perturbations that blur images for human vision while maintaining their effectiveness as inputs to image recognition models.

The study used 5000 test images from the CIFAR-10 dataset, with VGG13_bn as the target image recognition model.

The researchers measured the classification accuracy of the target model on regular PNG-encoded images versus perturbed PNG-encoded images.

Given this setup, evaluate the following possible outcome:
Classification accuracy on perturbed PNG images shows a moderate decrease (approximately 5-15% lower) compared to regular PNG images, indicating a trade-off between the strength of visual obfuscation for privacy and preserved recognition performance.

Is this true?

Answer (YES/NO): NO